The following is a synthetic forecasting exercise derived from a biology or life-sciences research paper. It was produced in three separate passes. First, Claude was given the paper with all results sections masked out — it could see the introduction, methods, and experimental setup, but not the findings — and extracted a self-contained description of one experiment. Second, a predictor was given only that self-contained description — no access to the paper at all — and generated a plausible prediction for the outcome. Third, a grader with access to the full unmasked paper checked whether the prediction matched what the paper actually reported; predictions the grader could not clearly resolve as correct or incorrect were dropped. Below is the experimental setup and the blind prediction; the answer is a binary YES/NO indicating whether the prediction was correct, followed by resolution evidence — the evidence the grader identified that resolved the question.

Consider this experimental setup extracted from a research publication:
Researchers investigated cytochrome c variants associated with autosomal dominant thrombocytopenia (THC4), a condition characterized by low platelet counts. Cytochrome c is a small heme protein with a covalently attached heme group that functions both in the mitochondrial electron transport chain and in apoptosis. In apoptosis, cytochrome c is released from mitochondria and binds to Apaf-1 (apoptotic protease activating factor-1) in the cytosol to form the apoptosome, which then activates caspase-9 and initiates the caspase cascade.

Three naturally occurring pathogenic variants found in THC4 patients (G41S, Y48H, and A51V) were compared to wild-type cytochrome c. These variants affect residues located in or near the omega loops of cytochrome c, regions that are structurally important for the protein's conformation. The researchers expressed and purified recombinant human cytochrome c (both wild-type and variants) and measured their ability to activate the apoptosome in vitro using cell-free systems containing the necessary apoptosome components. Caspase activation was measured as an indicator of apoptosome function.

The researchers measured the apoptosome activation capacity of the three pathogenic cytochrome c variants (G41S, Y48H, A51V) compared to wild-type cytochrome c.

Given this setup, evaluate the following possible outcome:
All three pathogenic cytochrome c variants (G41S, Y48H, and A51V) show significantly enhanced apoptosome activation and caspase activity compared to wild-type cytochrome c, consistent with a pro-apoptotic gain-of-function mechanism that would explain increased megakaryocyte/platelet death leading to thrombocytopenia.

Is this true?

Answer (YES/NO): NO